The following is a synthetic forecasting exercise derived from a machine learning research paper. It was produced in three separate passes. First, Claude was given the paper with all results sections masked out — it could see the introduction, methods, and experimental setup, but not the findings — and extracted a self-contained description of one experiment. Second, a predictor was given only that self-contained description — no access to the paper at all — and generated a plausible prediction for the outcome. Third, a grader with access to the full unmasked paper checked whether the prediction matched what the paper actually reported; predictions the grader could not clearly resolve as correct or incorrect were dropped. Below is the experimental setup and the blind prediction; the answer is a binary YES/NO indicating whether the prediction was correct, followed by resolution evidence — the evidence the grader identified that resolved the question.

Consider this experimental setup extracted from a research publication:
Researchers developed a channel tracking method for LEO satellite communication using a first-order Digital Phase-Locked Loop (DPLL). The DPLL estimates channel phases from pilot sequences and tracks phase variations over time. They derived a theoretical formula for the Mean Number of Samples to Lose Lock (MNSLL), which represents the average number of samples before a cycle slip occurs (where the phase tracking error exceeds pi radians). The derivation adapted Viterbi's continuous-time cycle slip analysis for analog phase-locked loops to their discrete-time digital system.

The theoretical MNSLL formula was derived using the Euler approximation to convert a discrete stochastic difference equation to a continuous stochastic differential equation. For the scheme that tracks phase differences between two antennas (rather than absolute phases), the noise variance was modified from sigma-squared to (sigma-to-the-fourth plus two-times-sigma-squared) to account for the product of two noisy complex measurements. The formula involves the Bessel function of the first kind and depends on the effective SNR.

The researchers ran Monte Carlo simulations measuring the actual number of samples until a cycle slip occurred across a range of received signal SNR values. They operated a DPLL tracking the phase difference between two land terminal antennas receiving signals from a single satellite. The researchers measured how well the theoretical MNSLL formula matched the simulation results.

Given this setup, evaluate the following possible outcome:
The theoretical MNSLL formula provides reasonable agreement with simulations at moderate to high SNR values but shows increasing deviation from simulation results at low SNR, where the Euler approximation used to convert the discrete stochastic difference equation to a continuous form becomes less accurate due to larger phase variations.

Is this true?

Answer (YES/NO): NO